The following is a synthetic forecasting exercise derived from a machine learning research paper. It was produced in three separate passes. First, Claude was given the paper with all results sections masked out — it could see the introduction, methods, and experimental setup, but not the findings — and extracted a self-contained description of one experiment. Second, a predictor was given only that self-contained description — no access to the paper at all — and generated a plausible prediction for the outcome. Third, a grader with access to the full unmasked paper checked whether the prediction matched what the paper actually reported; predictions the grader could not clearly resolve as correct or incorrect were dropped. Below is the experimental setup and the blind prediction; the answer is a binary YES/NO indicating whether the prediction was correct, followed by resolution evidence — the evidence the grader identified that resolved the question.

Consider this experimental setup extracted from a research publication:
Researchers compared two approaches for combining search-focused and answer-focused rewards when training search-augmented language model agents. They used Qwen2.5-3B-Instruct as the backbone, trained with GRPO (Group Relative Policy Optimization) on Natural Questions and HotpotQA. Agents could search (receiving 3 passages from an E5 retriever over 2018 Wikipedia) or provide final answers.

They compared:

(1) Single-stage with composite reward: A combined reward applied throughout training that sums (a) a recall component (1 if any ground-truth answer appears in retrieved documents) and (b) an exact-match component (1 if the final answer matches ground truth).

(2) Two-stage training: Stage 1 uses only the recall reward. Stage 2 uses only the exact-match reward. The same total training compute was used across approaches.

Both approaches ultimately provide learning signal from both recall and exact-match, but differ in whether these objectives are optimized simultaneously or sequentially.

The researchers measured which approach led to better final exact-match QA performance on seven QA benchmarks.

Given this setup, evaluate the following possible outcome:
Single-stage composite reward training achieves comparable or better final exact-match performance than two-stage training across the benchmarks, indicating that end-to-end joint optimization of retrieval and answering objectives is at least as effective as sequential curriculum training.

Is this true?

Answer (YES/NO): NO